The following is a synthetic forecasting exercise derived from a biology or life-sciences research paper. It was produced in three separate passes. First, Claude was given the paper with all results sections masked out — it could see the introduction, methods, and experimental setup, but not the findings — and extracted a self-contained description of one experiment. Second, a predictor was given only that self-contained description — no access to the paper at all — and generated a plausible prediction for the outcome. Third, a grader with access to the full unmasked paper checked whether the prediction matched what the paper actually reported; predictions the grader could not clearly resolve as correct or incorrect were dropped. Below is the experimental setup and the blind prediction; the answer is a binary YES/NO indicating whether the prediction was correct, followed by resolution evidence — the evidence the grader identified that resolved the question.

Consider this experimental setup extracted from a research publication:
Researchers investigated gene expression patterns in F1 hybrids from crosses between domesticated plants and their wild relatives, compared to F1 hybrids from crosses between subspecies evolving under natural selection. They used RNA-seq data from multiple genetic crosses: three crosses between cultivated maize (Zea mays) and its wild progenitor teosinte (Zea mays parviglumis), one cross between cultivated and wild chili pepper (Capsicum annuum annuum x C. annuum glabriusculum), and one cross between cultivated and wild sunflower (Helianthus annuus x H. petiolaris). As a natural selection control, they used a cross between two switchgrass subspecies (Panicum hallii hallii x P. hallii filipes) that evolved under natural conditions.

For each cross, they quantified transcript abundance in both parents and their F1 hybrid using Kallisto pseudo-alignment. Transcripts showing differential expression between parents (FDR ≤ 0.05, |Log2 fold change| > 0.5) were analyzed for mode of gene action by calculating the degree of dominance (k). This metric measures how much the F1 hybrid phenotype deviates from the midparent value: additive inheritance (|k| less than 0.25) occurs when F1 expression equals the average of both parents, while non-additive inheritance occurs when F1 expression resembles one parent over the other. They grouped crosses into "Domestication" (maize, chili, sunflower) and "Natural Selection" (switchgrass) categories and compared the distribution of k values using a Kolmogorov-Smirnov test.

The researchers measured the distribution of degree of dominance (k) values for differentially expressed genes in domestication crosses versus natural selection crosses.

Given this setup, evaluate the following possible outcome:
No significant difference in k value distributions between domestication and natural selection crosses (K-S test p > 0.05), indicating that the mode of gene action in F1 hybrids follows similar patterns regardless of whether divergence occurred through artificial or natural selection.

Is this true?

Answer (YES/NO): NO